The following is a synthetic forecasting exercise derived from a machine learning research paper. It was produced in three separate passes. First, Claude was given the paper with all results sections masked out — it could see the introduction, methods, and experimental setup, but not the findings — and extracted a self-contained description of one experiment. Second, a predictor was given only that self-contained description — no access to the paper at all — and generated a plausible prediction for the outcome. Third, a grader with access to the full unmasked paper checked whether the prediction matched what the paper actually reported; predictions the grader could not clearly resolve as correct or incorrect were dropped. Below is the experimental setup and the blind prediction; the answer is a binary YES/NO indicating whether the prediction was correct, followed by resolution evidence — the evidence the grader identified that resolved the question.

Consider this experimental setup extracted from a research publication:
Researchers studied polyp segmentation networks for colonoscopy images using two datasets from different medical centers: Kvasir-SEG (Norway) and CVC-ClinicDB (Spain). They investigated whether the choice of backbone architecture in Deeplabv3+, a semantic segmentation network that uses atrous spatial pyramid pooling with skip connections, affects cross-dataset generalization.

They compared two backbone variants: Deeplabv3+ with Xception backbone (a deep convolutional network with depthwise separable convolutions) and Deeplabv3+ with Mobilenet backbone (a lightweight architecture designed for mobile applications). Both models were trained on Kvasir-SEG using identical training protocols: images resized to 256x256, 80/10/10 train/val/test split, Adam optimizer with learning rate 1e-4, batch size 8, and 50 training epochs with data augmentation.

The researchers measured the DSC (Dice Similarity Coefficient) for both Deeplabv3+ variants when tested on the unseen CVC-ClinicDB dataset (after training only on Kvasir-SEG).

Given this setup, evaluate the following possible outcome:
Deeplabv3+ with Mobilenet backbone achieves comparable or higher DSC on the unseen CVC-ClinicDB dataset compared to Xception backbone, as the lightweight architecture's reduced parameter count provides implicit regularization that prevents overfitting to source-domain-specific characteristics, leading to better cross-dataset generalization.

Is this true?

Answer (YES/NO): NO